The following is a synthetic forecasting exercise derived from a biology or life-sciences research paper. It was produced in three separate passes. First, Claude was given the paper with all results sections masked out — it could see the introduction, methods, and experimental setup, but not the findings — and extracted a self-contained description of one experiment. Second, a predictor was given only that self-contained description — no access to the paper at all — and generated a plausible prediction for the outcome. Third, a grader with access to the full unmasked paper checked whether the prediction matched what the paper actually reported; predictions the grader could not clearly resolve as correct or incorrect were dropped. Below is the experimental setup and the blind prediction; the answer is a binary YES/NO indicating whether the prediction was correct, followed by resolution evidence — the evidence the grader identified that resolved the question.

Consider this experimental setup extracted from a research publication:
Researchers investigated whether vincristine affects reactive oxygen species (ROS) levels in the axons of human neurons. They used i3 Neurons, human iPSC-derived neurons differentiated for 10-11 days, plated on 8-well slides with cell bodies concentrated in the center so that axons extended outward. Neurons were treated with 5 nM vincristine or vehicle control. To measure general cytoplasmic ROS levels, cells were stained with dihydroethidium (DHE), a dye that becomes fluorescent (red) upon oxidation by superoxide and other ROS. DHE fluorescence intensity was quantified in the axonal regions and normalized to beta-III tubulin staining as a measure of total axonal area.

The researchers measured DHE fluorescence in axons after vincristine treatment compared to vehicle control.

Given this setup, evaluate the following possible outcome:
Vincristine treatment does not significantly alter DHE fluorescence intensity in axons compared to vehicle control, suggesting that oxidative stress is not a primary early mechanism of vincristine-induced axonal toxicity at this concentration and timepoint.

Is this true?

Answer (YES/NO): NO